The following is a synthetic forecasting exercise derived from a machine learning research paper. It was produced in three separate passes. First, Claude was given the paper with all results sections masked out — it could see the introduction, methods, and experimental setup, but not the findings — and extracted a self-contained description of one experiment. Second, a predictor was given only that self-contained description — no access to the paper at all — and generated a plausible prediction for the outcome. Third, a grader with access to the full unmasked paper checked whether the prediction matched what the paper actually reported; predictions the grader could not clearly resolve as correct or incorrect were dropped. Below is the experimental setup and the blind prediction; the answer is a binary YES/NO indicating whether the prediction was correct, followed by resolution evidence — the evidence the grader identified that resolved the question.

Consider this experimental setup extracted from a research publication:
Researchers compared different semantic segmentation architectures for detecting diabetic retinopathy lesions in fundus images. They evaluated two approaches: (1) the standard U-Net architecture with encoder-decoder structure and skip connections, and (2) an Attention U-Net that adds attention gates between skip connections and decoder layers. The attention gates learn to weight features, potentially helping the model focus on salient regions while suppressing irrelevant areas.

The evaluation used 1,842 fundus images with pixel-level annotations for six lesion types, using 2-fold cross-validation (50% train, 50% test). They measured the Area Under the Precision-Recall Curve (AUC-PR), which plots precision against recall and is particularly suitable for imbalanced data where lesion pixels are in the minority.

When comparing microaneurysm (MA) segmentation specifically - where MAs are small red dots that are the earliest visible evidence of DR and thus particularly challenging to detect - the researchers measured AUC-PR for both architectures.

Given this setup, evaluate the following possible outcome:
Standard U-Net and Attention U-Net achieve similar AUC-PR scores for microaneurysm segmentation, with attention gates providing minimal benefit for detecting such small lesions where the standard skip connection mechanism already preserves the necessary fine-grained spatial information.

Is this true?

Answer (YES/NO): NO